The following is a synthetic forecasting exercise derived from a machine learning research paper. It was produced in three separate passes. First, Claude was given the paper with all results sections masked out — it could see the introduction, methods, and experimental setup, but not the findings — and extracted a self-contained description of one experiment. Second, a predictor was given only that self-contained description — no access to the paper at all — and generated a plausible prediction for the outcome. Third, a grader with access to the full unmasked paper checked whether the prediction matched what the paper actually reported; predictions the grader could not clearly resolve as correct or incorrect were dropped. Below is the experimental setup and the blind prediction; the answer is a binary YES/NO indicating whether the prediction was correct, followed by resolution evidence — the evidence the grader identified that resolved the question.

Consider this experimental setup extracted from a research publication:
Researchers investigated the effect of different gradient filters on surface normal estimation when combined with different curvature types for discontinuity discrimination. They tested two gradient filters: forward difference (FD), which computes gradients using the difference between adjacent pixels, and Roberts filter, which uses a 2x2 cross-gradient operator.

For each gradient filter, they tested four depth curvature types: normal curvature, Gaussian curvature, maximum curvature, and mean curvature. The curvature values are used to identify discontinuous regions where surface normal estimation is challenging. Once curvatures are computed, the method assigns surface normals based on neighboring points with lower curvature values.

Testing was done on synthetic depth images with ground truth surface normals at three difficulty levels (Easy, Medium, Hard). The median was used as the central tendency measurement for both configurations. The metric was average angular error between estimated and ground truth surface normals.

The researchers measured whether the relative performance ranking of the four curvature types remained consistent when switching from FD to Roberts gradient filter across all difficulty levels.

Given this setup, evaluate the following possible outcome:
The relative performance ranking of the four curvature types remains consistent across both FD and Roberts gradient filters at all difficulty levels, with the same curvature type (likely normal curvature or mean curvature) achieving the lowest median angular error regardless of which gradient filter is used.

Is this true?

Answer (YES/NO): NO